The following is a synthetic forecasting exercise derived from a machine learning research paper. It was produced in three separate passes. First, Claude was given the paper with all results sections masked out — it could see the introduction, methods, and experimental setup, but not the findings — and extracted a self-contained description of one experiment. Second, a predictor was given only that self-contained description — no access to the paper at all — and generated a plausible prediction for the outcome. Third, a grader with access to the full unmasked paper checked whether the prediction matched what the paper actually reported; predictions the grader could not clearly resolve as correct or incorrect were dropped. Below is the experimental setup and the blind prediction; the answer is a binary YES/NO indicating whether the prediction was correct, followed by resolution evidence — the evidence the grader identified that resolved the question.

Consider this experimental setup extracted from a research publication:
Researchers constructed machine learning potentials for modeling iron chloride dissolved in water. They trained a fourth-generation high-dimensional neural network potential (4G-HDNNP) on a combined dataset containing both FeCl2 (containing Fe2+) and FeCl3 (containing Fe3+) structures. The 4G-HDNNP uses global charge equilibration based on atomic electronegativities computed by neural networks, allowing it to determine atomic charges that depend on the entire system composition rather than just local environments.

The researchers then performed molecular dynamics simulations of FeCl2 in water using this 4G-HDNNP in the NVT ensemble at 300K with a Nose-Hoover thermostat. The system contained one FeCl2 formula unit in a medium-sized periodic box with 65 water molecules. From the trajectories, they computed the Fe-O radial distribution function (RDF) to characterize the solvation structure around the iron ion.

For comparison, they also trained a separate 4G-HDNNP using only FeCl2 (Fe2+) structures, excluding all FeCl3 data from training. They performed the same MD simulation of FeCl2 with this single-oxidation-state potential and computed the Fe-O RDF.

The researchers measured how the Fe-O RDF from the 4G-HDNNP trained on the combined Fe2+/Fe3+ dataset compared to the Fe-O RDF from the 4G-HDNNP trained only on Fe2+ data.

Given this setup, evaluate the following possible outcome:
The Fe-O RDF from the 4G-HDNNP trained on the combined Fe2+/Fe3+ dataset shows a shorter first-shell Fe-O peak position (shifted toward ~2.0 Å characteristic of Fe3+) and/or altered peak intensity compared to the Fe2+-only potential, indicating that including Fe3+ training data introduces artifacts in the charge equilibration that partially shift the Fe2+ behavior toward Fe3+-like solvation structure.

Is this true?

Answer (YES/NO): NO